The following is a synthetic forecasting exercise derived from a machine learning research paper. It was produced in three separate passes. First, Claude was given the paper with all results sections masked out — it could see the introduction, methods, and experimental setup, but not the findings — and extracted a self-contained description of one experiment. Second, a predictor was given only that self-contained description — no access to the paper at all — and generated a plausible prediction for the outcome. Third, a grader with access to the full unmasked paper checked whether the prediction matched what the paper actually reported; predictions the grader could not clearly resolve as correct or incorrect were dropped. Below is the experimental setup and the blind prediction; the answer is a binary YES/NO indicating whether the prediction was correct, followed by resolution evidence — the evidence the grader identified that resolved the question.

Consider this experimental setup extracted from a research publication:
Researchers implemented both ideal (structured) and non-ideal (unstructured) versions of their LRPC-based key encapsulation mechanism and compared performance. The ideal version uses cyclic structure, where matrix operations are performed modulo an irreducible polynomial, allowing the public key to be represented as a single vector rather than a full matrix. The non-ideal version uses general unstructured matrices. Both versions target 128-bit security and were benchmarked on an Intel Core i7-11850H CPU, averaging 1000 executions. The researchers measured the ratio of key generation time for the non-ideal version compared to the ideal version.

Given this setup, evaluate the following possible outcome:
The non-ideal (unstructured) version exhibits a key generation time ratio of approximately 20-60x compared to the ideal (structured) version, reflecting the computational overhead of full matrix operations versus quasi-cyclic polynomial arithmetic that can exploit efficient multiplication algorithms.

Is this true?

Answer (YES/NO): NO